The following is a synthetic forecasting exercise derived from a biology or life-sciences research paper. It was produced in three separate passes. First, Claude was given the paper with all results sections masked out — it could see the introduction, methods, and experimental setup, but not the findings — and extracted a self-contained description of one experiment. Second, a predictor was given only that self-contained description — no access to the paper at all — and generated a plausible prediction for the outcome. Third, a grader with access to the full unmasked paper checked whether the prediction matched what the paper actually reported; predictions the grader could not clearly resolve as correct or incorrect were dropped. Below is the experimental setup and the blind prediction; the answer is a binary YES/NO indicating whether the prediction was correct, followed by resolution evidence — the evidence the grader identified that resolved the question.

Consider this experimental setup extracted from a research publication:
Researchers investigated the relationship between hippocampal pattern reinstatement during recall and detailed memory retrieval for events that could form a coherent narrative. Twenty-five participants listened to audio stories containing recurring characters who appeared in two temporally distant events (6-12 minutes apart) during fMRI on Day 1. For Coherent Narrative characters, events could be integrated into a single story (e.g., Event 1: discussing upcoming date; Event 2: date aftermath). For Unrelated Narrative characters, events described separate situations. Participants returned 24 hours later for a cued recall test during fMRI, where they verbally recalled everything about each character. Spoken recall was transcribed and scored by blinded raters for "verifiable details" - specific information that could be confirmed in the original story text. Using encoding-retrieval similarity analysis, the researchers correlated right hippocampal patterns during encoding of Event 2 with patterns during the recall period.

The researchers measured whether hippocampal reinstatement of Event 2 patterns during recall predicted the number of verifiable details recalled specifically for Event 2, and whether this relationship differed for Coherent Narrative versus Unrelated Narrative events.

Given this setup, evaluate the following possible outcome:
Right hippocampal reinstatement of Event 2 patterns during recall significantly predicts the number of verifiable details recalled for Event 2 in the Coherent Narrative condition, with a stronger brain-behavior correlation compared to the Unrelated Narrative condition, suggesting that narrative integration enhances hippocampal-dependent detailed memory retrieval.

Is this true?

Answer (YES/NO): NO